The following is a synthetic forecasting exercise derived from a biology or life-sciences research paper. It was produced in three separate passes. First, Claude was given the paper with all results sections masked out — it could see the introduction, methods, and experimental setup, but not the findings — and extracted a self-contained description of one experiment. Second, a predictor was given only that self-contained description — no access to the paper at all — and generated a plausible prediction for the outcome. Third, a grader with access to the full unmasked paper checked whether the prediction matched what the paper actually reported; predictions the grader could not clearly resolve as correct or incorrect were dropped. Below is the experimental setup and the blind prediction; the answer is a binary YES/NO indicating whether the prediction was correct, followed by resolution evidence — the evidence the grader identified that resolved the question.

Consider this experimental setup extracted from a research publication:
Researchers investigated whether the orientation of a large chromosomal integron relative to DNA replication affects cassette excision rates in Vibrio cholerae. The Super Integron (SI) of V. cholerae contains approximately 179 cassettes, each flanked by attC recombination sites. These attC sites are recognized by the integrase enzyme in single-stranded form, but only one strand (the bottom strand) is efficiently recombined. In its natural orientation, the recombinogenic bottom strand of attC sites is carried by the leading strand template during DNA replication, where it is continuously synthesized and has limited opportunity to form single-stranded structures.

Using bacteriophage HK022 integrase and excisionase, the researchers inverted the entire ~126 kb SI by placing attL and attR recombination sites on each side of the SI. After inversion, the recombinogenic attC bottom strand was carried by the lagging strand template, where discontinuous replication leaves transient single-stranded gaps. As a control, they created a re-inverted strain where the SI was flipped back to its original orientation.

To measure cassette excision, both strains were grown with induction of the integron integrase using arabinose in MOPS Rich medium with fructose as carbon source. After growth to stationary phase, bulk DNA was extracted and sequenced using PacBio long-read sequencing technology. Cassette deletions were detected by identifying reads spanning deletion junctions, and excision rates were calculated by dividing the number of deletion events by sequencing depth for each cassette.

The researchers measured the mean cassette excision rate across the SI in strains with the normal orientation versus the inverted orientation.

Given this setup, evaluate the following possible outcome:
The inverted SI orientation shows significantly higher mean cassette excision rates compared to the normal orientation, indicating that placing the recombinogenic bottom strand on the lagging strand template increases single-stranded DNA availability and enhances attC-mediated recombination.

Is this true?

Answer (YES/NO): YES